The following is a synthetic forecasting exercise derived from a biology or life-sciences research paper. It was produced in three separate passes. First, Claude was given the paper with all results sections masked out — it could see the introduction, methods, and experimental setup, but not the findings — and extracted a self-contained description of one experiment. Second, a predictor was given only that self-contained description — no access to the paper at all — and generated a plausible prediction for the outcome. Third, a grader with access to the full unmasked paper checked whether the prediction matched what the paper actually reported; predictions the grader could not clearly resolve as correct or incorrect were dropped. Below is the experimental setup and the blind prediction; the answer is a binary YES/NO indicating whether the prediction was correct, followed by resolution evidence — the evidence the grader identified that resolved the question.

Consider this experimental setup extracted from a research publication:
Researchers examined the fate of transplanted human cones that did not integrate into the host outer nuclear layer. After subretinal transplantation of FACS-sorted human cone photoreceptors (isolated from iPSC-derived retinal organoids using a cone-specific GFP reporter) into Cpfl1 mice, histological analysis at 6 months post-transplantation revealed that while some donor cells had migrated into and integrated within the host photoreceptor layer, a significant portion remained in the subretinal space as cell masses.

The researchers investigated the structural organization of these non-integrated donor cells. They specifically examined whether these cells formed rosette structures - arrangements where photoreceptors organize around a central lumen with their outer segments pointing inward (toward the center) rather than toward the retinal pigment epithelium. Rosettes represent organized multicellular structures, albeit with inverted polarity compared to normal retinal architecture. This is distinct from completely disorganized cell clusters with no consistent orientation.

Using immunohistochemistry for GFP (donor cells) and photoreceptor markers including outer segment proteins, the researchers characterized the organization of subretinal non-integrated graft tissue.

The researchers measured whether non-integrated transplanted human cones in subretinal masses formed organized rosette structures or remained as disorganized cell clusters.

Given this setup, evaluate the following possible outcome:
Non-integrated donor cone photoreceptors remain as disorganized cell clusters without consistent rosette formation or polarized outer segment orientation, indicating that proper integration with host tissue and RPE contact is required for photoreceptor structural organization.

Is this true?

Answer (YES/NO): YES